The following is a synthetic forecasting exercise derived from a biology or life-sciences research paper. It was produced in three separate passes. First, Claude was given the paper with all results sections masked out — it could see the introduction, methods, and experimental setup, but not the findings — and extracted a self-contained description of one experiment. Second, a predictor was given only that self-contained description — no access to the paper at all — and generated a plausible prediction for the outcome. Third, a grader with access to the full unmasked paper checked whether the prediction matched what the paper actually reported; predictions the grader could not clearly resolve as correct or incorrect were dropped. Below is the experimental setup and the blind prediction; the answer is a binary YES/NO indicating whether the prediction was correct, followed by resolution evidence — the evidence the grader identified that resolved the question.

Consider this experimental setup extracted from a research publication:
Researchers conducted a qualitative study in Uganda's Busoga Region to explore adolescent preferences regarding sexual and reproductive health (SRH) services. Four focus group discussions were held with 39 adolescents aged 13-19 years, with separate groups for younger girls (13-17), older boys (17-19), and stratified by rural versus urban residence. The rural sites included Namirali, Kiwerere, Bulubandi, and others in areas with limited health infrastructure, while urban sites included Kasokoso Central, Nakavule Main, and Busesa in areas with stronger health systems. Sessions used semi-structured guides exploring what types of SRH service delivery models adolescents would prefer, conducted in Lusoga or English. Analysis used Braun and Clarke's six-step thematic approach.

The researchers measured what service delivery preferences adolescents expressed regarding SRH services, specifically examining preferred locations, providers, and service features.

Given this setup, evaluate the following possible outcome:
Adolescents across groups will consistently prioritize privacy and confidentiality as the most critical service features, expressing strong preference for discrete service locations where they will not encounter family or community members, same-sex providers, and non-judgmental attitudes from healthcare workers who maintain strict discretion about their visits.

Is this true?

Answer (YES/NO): NO